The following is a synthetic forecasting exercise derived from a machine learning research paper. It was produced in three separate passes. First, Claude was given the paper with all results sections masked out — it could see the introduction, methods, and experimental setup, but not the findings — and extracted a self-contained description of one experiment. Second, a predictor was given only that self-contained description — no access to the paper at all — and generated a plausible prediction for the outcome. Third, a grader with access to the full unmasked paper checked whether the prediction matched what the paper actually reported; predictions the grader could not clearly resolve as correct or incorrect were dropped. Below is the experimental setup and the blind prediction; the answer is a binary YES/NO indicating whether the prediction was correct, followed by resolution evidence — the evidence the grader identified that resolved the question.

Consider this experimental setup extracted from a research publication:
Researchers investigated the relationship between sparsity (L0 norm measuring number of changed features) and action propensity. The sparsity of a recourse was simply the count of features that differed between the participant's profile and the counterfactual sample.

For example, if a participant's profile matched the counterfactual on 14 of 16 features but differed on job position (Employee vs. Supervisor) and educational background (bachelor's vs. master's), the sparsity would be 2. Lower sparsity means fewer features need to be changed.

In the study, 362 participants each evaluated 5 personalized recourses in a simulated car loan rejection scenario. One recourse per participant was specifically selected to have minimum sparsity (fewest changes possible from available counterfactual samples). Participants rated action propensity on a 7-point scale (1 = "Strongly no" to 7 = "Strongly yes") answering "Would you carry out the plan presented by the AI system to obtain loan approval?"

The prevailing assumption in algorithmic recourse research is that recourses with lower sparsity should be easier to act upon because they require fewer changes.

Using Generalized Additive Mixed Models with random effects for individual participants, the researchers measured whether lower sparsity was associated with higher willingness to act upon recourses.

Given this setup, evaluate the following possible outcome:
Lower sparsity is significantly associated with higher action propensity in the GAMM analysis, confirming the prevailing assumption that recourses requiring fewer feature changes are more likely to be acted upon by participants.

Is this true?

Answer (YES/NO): YES